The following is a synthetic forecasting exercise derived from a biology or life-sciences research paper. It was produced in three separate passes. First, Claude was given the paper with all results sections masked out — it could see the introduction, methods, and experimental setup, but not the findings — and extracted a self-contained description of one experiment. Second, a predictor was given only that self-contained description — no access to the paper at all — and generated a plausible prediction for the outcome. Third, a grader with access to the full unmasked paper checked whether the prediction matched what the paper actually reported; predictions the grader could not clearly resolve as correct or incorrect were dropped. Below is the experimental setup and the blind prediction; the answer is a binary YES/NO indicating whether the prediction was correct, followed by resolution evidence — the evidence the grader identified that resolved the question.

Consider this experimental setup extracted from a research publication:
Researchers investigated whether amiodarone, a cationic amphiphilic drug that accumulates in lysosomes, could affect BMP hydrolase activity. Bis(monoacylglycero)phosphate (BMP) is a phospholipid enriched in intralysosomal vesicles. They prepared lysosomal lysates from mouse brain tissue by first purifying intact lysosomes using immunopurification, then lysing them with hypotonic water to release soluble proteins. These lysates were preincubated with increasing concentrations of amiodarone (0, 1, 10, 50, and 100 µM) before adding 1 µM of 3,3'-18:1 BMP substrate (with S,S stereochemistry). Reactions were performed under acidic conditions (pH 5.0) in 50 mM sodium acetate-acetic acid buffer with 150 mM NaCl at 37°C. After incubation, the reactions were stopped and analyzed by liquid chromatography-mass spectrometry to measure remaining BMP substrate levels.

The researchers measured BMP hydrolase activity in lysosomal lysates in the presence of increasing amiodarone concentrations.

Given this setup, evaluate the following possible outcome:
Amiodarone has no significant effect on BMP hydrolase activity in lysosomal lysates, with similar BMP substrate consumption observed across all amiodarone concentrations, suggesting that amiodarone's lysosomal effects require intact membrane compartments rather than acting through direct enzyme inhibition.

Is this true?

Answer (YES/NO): NO